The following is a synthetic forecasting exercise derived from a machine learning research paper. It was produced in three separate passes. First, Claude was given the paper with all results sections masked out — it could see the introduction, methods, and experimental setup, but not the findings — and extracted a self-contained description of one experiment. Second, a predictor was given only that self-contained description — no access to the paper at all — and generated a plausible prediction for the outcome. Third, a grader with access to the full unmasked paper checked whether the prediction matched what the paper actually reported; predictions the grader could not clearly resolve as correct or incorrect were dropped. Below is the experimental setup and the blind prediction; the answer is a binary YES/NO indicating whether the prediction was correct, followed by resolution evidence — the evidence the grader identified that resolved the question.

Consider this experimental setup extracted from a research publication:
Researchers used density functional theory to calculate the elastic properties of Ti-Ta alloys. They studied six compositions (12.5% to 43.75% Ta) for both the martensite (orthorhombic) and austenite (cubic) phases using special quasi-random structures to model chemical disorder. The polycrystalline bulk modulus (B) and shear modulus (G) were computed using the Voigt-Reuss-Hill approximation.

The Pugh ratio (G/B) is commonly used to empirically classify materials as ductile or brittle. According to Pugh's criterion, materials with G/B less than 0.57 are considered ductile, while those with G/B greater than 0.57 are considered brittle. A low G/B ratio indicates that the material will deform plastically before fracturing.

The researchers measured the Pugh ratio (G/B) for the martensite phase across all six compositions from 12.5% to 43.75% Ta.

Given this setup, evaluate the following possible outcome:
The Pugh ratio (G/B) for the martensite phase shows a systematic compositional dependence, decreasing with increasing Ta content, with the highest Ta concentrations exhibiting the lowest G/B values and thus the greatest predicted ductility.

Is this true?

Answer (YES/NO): NO